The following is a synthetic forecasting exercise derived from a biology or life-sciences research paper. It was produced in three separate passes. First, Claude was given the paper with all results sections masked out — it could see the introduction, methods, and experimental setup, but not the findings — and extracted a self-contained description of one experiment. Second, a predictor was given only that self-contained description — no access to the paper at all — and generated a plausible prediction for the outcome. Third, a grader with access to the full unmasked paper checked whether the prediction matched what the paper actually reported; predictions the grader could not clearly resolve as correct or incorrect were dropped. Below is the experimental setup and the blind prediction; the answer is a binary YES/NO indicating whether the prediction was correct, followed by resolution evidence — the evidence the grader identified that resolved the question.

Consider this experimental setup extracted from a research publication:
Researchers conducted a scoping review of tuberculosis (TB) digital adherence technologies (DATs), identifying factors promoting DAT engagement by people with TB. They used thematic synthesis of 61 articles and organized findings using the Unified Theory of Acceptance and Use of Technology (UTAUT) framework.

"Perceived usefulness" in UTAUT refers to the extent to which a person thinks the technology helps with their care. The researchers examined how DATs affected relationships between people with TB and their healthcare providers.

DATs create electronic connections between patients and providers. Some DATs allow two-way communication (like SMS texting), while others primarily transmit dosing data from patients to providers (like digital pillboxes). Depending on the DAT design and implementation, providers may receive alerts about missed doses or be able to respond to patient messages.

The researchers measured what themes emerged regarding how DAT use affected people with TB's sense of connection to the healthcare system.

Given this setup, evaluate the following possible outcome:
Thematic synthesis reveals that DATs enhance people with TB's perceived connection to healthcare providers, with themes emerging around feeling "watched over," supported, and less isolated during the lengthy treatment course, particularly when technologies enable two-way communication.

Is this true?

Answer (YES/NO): NO